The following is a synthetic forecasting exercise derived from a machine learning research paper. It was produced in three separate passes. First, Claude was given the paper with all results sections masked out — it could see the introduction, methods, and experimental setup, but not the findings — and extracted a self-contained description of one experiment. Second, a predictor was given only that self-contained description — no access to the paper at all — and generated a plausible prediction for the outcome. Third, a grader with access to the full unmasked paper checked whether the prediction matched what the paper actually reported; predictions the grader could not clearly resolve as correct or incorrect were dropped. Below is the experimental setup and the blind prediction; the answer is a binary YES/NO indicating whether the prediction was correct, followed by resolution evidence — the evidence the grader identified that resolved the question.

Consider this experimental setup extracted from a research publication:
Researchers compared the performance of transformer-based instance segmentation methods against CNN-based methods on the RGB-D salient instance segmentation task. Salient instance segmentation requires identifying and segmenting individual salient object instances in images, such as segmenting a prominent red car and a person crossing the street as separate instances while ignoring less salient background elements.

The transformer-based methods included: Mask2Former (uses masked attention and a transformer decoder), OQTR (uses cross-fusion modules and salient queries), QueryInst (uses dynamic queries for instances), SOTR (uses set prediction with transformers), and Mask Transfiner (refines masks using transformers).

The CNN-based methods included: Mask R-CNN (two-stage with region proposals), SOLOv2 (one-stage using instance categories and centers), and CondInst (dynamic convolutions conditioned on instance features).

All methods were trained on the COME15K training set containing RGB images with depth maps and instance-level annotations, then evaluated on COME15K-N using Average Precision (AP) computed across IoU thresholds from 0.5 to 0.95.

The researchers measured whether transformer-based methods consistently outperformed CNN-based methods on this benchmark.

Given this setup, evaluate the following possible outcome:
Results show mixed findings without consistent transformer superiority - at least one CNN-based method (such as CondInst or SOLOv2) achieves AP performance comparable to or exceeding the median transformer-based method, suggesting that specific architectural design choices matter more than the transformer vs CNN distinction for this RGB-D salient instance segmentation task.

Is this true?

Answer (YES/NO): YES